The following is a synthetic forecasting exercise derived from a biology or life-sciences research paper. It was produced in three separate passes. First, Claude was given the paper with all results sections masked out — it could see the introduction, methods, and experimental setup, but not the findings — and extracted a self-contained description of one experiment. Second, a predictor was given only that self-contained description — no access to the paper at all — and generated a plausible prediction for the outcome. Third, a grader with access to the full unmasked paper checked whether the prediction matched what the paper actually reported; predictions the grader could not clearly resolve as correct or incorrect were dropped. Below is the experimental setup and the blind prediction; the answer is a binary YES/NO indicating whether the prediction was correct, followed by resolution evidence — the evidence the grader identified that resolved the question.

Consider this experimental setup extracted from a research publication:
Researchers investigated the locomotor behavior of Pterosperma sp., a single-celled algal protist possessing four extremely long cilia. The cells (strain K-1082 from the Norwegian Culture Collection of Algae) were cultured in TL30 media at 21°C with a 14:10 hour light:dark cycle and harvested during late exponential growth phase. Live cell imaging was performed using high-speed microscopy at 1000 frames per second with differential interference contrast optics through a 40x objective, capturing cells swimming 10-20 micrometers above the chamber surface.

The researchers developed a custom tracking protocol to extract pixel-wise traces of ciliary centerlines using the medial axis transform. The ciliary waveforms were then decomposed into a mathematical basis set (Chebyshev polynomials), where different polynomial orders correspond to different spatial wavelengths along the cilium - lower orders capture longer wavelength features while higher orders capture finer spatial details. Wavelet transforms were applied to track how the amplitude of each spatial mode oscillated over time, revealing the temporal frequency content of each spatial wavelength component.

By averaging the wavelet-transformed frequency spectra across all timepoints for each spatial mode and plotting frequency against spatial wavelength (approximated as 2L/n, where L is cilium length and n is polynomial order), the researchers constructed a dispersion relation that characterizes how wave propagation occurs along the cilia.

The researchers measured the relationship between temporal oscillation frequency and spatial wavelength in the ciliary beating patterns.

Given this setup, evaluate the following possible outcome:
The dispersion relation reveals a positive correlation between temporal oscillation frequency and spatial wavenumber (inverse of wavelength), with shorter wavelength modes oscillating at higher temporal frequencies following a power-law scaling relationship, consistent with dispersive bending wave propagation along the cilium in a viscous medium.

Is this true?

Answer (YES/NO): NO